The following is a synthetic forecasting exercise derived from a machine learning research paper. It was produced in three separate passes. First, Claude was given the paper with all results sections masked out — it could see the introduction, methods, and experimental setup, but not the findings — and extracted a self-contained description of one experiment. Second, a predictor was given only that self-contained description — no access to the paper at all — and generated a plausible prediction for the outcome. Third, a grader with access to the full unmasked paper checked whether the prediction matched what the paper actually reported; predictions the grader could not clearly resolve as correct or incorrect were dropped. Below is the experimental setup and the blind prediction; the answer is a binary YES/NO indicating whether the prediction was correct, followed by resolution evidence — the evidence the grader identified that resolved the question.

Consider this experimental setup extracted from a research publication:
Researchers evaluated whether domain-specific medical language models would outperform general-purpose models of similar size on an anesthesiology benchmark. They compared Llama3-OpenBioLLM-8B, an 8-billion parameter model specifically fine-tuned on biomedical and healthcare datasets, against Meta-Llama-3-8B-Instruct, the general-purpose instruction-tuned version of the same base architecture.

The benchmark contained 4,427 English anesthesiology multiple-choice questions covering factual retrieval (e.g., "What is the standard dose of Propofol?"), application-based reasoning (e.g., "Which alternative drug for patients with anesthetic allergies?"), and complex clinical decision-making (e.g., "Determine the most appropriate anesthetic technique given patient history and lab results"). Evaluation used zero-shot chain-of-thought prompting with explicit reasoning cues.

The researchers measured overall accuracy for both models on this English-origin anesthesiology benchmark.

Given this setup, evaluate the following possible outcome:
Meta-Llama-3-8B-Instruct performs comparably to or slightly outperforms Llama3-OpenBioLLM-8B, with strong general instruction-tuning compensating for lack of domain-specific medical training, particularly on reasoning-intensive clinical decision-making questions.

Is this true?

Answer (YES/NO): NO